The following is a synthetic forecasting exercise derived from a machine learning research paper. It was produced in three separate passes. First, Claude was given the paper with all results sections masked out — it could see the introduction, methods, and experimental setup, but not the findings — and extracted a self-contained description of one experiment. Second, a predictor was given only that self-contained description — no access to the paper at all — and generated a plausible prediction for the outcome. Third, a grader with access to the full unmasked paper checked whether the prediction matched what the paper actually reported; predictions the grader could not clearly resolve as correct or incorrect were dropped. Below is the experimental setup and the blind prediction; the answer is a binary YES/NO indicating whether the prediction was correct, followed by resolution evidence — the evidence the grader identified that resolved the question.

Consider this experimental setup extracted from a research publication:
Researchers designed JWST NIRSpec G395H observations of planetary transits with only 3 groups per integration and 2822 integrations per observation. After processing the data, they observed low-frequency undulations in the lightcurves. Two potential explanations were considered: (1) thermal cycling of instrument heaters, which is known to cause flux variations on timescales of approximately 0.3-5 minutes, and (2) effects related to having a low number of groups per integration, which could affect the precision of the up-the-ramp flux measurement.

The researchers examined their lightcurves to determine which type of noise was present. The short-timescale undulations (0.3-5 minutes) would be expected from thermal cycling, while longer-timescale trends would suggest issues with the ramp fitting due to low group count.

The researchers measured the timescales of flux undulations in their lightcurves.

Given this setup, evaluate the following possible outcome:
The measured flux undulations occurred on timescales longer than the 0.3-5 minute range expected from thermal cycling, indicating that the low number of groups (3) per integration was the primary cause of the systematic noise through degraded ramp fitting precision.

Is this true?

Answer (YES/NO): NO